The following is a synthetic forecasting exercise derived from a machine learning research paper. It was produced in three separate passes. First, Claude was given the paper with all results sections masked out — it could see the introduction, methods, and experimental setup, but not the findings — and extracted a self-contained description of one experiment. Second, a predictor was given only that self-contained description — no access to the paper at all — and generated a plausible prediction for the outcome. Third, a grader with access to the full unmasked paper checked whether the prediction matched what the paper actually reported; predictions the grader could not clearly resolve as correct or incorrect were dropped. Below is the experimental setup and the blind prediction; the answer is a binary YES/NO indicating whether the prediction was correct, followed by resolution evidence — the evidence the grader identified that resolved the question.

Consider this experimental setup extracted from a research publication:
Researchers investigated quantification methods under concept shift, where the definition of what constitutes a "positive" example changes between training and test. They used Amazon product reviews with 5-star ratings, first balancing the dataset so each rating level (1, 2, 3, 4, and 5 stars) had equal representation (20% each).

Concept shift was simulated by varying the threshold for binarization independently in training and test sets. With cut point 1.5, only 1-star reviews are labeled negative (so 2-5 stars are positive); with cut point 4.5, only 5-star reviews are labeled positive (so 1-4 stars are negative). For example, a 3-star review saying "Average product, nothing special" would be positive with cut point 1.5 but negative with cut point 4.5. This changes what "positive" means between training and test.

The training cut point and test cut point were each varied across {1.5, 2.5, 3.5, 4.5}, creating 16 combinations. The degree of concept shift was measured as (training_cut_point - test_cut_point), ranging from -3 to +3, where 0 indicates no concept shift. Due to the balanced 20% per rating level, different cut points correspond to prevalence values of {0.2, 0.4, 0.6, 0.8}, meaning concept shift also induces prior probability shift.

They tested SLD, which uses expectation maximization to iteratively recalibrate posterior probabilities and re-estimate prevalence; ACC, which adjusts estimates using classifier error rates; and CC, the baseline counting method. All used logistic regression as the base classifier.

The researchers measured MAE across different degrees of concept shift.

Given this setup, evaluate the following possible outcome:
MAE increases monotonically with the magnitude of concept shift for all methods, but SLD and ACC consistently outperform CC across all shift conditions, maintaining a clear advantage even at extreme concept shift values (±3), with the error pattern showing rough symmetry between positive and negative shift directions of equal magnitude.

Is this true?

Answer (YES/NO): NO